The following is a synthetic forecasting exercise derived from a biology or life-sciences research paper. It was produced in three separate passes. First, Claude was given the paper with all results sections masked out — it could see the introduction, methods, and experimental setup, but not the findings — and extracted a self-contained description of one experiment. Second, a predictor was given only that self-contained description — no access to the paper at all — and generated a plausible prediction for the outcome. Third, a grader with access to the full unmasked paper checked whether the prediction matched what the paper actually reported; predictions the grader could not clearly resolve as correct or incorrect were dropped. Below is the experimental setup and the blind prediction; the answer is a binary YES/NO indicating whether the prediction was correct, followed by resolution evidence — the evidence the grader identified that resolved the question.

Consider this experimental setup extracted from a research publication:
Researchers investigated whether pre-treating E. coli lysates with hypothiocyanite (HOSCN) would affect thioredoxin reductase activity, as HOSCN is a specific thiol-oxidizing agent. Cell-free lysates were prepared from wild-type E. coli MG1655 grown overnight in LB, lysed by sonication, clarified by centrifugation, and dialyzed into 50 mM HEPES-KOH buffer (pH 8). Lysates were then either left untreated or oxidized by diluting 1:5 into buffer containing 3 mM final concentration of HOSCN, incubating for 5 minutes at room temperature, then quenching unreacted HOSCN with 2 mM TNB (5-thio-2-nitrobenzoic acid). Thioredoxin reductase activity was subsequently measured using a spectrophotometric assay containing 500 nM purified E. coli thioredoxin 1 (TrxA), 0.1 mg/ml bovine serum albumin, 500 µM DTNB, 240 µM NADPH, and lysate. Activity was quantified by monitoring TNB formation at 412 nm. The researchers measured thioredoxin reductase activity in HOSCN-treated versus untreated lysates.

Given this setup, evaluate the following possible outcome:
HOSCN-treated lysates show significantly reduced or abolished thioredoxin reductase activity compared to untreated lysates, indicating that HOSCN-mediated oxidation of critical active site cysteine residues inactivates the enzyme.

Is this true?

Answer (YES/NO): YES